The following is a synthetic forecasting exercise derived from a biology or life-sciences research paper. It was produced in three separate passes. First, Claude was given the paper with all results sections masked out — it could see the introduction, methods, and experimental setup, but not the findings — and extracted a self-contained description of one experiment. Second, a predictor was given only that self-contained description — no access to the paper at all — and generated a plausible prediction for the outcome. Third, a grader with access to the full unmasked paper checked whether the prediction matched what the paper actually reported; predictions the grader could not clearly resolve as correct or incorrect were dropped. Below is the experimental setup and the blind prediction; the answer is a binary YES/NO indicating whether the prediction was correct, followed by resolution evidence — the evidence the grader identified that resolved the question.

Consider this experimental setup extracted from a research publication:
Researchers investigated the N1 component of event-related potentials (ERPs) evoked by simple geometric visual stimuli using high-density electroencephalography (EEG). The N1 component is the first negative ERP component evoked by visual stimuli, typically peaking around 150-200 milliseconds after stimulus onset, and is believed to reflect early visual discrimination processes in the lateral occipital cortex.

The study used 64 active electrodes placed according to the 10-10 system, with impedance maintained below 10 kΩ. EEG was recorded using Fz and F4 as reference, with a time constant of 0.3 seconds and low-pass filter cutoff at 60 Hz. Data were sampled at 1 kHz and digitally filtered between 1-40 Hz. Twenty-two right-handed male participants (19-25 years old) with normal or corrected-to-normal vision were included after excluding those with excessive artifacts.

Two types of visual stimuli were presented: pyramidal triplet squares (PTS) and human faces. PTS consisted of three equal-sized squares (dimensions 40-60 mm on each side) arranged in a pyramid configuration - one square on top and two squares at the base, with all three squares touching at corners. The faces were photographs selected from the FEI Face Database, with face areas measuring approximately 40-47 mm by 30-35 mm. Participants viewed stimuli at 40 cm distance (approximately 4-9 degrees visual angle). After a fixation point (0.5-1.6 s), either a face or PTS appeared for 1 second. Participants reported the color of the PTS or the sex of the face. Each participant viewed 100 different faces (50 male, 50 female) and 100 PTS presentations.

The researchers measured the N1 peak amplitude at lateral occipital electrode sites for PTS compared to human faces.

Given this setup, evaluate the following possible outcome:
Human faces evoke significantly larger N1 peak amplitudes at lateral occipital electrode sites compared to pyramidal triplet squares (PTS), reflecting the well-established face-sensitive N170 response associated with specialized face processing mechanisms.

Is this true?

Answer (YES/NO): NO